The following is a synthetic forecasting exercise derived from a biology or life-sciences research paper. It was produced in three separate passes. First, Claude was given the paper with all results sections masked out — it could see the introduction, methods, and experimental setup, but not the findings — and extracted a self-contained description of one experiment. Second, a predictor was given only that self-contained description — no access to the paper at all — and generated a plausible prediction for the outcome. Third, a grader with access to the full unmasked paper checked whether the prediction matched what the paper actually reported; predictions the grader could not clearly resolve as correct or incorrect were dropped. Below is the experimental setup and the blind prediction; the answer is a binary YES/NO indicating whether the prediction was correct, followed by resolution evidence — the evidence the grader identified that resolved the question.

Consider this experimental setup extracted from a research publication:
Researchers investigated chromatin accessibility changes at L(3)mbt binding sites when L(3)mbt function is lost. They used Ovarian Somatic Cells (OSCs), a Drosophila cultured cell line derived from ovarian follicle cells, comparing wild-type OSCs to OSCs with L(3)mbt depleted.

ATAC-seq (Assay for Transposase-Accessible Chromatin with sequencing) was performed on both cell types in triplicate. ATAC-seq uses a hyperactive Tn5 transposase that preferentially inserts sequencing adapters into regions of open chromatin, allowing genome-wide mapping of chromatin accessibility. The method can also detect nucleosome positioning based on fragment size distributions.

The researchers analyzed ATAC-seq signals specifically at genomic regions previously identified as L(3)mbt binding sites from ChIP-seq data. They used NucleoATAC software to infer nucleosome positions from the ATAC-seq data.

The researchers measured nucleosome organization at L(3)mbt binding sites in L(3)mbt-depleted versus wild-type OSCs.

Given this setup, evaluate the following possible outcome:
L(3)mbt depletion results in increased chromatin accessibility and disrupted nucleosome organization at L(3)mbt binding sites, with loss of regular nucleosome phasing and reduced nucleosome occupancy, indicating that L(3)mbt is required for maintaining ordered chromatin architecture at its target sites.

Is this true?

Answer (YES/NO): NO